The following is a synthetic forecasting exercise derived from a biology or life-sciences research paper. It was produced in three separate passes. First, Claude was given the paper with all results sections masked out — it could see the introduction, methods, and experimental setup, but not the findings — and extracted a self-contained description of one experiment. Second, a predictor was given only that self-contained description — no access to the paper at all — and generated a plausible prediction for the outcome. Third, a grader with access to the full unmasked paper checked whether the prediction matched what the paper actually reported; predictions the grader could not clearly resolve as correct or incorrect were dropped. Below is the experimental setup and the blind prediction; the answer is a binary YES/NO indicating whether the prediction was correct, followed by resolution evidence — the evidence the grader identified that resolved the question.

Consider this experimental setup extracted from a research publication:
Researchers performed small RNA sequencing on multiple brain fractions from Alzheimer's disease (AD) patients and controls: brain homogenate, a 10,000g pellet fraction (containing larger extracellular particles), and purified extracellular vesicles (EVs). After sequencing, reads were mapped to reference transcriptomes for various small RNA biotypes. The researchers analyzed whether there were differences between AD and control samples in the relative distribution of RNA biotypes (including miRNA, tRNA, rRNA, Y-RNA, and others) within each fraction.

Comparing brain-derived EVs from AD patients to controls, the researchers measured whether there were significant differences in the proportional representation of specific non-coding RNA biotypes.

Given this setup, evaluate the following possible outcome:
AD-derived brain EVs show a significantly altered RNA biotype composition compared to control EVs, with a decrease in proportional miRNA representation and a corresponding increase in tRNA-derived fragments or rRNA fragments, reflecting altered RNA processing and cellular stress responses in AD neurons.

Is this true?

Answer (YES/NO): NO